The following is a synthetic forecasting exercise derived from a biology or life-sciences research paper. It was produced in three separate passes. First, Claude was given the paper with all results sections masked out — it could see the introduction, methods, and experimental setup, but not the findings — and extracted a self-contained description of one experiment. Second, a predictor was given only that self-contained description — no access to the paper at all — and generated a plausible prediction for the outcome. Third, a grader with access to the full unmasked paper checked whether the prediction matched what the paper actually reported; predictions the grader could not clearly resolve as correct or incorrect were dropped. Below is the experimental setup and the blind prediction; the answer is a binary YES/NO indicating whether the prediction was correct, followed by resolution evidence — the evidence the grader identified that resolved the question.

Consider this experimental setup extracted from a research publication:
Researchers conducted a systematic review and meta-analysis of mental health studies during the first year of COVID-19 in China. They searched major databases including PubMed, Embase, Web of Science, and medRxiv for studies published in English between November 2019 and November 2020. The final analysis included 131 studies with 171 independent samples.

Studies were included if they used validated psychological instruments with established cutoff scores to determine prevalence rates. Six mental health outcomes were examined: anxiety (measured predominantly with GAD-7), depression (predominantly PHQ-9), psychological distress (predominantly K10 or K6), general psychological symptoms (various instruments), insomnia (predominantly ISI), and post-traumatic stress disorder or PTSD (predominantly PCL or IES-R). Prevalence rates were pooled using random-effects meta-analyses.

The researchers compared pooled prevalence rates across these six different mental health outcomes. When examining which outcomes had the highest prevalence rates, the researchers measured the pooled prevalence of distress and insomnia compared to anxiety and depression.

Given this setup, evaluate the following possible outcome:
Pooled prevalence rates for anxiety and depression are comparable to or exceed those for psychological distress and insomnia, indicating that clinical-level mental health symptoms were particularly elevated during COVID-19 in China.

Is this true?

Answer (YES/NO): NO